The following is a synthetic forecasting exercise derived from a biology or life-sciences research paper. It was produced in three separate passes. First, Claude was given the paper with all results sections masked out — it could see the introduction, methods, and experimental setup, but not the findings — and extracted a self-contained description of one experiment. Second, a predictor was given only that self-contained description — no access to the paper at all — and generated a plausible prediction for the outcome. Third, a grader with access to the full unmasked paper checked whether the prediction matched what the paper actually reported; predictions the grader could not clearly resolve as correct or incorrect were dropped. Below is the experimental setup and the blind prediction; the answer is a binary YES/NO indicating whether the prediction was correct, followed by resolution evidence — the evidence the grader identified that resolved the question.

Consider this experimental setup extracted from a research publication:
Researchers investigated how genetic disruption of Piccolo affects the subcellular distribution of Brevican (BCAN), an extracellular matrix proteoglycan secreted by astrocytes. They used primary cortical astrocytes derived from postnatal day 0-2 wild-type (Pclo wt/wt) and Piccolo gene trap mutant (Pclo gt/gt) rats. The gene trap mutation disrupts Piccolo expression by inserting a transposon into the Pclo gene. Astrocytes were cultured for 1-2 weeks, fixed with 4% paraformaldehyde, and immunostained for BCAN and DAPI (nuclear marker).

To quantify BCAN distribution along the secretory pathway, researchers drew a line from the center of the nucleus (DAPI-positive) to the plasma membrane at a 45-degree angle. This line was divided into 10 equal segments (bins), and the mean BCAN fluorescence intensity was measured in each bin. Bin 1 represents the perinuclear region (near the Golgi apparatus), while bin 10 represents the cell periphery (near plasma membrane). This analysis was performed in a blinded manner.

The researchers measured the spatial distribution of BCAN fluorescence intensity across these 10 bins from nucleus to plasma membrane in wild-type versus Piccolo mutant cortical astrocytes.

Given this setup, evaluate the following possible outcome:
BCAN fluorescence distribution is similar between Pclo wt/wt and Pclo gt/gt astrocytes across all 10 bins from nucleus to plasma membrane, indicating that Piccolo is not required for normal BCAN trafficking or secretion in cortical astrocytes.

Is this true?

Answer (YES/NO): NO